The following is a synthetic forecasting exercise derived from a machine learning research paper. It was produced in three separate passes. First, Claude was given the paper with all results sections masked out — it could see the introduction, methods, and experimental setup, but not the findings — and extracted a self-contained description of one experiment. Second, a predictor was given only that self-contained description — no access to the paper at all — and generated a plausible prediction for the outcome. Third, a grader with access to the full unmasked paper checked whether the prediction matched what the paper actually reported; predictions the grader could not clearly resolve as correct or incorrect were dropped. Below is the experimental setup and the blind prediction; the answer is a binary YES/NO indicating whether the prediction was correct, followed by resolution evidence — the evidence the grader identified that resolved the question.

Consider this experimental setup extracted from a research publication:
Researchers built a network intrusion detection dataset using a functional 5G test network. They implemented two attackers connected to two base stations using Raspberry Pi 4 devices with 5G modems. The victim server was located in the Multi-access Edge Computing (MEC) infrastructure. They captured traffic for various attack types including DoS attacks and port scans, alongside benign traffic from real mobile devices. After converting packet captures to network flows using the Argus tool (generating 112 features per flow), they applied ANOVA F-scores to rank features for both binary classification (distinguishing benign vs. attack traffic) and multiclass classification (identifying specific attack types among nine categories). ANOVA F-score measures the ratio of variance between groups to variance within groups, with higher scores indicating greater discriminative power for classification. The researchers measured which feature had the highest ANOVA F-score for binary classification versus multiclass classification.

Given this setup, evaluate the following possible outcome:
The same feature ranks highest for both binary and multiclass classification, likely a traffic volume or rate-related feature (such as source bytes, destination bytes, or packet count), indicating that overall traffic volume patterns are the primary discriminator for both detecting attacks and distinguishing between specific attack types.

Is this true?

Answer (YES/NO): NO